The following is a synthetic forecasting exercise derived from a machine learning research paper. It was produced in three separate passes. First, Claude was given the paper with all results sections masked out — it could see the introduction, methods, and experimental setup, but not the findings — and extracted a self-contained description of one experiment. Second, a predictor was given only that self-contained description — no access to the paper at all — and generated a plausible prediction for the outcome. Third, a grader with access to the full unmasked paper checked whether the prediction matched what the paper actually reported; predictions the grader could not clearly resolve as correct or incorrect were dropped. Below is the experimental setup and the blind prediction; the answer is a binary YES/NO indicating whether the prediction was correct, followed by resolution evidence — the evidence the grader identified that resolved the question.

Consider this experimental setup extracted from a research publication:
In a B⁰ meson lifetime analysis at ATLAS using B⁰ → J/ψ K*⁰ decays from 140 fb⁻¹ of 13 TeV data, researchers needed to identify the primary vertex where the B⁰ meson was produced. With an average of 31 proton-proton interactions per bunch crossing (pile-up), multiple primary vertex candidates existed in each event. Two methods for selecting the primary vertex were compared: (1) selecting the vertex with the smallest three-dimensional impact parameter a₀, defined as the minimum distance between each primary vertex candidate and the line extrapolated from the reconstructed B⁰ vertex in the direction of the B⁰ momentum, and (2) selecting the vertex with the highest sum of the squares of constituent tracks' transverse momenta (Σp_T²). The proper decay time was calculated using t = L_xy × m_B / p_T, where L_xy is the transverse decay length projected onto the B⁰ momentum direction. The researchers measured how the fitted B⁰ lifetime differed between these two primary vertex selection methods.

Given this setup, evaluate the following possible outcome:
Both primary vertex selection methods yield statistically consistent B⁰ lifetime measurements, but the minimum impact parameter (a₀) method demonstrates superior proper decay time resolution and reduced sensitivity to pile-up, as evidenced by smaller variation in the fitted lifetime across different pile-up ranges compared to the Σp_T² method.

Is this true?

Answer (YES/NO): NO